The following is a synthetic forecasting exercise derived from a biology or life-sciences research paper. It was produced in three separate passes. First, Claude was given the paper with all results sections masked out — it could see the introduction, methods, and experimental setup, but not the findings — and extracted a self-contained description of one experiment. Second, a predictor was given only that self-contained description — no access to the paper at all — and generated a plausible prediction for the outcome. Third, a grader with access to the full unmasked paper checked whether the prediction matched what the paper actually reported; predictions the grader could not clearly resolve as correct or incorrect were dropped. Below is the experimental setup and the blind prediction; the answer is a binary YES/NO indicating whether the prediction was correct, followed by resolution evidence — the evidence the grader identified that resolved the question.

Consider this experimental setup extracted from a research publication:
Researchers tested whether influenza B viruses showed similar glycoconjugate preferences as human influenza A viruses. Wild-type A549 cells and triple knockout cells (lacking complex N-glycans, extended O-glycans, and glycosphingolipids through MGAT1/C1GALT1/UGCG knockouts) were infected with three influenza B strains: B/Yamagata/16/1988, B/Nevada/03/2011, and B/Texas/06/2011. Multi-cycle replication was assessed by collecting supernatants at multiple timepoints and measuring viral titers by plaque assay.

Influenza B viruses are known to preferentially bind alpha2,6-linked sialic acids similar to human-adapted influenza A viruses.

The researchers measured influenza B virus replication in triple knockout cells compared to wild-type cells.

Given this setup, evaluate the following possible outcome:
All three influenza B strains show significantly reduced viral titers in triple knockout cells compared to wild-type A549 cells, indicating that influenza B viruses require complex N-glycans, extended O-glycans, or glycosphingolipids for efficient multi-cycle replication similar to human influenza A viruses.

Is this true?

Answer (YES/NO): YES